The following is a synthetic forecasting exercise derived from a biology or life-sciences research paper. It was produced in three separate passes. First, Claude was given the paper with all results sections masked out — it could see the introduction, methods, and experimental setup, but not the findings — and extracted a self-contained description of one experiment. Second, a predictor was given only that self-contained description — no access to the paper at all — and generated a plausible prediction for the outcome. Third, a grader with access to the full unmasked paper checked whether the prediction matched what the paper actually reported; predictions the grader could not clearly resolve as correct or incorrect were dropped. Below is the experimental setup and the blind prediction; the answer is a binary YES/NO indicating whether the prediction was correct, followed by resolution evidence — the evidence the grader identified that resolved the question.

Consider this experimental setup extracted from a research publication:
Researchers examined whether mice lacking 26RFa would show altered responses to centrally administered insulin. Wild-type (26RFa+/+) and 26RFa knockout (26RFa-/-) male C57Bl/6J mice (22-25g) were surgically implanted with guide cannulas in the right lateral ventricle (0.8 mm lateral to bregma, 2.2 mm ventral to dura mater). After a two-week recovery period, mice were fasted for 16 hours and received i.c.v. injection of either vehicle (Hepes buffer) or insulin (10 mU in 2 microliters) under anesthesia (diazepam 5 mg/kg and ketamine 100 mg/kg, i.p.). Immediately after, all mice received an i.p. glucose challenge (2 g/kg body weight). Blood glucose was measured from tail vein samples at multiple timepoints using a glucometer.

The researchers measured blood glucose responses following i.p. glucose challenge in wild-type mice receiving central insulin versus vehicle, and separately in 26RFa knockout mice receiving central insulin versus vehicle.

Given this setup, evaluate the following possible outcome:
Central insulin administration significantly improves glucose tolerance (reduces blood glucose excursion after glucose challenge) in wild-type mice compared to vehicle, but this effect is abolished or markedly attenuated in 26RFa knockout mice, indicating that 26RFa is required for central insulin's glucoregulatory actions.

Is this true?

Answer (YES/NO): YES